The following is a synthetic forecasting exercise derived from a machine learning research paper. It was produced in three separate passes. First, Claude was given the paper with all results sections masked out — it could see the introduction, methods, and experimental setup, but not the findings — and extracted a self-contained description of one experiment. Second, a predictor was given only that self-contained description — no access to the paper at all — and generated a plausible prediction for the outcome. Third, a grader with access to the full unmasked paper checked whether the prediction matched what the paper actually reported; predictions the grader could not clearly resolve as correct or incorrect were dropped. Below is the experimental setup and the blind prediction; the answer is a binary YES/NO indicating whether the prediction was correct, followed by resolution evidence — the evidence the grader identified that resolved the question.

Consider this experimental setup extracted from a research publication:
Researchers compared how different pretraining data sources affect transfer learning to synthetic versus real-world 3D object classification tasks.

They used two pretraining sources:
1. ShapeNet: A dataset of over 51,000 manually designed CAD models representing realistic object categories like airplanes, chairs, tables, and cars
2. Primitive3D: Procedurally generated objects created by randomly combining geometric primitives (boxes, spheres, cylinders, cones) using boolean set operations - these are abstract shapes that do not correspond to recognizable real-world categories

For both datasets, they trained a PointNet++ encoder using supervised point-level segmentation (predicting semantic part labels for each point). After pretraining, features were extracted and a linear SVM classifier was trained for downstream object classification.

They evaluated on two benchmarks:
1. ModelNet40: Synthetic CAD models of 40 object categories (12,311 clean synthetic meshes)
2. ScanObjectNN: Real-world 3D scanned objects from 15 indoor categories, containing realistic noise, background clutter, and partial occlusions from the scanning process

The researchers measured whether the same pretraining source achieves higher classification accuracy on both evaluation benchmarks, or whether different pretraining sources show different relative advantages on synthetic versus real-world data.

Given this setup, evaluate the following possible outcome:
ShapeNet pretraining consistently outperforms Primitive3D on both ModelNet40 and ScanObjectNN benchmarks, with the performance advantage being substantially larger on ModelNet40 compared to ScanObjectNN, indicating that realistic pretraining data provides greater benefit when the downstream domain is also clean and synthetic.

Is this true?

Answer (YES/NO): NO